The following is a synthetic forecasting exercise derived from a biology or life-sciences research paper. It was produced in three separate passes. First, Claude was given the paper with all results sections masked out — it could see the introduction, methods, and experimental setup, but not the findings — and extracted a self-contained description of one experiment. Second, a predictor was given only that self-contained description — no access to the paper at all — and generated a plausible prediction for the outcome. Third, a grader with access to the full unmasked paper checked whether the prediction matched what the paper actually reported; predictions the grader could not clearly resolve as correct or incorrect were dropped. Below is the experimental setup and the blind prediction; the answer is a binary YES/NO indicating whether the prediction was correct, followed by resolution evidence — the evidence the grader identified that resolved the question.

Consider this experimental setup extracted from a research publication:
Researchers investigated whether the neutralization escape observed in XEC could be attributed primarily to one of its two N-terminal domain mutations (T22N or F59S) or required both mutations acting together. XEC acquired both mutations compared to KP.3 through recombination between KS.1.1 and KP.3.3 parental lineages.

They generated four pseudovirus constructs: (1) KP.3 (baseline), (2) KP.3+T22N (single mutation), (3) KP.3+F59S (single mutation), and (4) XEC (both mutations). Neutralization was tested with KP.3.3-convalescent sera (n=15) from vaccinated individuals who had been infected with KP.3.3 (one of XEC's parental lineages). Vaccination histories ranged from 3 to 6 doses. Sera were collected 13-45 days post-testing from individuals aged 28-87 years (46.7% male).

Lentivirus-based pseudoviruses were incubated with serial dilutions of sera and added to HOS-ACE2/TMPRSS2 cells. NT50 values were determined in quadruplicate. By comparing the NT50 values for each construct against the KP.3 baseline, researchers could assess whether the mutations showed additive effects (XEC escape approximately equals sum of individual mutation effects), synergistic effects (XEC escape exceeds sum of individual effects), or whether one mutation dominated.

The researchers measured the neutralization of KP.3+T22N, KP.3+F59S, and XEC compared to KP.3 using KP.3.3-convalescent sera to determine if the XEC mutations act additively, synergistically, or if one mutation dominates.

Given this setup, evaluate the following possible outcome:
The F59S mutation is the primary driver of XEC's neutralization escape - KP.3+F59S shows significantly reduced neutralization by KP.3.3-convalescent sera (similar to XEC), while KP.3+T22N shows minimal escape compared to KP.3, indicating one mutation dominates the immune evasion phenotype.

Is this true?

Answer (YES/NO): NO